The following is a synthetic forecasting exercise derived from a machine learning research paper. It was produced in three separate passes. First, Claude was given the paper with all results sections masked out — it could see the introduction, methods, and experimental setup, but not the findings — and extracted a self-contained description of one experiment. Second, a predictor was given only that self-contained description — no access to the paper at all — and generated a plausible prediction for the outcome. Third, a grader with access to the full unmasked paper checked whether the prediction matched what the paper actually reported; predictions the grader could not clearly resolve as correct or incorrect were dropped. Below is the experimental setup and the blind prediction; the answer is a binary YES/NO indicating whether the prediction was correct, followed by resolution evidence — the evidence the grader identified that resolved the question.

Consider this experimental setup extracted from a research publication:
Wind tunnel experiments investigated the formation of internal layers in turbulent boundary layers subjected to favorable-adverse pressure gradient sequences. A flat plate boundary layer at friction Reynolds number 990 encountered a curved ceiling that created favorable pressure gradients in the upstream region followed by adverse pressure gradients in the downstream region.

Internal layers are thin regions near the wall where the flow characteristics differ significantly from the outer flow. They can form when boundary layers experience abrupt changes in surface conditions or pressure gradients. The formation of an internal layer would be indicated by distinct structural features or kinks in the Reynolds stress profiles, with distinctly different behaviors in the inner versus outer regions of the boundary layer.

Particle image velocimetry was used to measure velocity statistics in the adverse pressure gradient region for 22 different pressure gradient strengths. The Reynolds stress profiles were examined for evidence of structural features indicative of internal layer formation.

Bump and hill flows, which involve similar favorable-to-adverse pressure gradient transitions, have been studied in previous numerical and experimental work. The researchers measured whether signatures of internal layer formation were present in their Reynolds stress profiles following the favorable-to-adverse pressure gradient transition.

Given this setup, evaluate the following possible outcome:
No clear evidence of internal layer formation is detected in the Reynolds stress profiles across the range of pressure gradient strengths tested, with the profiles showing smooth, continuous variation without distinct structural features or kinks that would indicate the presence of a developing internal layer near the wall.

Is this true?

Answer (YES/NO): NO